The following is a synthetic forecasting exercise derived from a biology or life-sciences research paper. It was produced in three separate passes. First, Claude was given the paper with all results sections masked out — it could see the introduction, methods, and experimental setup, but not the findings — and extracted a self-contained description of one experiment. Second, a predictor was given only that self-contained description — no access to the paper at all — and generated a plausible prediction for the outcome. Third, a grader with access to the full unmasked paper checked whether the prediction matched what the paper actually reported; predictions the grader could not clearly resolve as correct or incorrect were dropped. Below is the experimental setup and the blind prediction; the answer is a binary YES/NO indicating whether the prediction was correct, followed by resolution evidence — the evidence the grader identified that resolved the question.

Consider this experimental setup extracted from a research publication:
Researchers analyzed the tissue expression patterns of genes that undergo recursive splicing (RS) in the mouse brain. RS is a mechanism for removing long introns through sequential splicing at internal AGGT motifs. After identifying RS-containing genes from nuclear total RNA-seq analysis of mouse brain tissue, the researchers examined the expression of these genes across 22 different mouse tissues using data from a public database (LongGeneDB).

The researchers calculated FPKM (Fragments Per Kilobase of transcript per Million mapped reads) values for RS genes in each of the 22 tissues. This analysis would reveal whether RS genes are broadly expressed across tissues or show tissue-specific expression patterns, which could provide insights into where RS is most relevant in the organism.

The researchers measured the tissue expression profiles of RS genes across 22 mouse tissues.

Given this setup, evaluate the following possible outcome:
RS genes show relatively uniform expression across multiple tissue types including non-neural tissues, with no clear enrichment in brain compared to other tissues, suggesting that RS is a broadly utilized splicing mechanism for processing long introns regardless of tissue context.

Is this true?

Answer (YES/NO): NO